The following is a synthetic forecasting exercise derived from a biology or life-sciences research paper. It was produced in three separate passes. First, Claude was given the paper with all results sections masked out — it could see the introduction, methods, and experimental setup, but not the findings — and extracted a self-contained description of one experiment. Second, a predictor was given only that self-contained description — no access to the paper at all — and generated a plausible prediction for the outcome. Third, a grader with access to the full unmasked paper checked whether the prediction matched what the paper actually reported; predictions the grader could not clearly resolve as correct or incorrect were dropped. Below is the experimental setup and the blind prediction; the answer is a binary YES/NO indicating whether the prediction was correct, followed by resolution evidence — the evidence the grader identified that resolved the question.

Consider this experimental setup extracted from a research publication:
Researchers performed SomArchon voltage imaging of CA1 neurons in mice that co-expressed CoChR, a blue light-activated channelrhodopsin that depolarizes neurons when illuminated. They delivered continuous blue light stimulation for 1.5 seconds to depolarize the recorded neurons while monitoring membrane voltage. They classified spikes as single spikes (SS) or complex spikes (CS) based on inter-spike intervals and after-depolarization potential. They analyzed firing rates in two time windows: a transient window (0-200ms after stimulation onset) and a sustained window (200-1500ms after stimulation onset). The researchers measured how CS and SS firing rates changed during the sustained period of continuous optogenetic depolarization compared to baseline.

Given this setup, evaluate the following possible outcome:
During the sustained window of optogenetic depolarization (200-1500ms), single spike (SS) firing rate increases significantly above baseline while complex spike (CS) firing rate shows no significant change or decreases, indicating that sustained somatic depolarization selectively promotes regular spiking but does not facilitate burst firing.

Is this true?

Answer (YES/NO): YES